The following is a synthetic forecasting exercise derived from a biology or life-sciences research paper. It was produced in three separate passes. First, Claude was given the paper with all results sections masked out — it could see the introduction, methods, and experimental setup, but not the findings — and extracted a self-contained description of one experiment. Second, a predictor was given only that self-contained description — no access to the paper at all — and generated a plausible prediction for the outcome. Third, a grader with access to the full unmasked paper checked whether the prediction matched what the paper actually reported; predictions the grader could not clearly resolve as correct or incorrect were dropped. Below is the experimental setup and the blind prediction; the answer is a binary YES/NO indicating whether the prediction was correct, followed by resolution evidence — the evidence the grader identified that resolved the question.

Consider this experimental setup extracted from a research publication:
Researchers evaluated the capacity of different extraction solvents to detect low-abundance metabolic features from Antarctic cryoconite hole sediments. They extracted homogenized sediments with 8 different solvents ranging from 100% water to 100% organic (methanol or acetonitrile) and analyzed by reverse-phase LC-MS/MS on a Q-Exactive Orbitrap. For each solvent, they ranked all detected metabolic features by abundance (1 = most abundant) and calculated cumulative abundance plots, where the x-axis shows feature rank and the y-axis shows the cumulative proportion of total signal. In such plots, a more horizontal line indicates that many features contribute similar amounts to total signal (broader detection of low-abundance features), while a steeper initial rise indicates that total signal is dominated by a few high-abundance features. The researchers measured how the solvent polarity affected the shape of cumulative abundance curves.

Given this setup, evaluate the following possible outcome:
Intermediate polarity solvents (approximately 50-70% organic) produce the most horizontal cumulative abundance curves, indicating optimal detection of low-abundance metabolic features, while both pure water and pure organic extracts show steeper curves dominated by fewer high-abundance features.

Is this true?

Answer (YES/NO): NO